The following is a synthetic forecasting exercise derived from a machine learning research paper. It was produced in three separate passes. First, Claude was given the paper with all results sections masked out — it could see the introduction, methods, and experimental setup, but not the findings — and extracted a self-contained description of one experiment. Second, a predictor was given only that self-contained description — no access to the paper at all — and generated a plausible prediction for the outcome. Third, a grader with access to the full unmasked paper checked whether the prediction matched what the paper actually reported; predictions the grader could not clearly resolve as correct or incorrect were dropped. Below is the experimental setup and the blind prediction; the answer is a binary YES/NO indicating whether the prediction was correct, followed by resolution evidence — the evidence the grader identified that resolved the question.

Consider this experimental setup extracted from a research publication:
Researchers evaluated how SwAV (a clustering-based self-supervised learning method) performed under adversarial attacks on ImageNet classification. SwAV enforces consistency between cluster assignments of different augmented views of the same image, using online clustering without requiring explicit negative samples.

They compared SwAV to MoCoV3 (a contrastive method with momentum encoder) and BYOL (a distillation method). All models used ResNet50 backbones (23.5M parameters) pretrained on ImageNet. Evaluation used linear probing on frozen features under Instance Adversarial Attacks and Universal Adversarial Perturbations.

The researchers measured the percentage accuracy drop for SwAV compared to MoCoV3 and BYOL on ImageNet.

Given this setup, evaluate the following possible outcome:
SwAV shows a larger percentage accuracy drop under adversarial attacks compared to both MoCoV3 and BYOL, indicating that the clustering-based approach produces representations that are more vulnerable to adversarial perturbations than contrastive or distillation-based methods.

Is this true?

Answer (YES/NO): YES